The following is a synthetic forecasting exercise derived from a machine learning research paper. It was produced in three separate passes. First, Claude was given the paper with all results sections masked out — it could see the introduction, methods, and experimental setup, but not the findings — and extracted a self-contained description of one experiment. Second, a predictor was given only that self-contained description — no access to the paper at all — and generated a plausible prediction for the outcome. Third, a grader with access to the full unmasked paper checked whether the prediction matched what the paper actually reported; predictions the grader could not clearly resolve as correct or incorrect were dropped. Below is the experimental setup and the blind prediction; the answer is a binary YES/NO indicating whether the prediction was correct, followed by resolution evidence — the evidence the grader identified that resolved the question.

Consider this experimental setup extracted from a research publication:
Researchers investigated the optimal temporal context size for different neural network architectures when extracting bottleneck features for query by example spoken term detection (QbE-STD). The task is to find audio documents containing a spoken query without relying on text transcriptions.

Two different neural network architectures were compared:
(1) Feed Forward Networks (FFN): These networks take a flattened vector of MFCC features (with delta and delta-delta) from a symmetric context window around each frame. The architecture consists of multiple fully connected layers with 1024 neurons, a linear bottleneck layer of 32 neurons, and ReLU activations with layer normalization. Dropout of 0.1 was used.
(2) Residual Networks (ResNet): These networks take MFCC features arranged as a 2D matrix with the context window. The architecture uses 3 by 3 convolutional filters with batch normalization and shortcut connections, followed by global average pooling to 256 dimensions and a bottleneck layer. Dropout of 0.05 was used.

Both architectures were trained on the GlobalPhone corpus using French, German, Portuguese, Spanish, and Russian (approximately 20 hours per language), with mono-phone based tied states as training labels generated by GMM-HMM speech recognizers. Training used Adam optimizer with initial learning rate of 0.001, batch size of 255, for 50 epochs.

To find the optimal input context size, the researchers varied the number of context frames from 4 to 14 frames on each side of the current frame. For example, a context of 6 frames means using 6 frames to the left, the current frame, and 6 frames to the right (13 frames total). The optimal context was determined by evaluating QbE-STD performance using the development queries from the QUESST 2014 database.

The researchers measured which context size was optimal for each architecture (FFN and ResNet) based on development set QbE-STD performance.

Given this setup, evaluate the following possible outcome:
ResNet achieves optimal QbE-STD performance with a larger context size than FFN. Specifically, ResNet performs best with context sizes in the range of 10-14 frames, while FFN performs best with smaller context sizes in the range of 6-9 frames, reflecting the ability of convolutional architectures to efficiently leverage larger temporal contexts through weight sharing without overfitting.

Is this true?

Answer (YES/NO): YES